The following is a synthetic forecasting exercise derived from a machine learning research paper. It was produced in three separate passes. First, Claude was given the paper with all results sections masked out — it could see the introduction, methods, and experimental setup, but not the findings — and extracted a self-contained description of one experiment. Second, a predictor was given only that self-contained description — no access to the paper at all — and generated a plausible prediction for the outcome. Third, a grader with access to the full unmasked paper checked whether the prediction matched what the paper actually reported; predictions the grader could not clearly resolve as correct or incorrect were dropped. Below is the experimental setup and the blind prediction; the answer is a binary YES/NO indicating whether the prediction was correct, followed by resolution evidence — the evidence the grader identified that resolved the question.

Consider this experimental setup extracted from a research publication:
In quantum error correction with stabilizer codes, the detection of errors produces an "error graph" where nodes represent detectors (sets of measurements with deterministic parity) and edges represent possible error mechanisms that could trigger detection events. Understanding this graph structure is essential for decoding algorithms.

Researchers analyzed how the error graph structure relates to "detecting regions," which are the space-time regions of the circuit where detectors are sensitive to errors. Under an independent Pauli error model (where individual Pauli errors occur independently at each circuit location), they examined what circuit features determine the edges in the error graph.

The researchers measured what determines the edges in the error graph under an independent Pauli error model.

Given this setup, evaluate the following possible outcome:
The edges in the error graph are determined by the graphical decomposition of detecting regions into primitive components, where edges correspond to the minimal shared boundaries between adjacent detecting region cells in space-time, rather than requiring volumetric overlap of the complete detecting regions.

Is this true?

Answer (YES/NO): NO